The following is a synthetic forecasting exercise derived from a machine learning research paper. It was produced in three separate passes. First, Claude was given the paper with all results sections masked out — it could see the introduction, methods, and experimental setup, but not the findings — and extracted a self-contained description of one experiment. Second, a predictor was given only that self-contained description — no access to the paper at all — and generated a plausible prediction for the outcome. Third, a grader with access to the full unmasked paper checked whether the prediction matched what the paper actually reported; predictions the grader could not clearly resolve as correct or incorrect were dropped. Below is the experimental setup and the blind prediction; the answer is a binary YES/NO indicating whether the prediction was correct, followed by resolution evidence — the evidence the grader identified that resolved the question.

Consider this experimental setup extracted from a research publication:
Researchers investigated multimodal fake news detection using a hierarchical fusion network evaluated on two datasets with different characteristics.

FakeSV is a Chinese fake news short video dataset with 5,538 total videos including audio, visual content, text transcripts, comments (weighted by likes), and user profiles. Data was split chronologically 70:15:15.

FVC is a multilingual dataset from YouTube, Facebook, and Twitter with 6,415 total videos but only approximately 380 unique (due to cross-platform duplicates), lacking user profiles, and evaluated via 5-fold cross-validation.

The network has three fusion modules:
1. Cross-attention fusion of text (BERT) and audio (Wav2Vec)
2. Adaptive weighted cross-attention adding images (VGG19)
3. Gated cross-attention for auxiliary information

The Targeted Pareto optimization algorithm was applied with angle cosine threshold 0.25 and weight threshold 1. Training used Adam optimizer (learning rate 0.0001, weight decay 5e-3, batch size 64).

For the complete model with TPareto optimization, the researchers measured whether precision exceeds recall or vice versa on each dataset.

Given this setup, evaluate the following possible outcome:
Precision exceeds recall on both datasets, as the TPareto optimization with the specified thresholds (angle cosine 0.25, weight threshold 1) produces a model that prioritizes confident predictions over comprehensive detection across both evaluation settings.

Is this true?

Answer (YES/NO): YES